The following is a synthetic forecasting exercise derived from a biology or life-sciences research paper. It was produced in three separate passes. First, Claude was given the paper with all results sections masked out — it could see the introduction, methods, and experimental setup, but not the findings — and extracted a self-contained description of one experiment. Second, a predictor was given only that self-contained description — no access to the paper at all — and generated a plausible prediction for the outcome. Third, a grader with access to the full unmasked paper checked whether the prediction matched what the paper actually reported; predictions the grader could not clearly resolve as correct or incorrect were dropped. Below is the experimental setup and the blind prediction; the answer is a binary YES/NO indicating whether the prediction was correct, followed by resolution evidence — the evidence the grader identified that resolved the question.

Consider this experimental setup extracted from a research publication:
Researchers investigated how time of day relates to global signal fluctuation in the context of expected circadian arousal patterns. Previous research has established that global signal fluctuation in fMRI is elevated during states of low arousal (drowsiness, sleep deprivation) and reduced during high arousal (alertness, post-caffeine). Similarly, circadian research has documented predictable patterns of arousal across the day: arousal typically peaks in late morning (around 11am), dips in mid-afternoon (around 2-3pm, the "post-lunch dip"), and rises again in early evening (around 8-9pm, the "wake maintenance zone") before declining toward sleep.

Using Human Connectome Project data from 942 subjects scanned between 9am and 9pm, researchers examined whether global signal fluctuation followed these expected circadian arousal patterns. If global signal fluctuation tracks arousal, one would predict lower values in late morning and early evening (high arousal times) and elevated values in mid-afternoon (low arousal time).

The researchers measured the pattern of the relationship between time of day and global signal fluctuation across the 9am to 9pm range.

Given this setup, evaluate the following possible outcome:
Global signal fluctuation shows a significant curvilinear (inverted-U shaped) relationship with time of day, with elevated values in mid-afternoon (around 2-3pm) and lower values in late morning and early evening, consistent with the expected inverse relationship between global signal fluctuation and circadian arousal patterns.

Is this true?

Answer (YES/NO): NO